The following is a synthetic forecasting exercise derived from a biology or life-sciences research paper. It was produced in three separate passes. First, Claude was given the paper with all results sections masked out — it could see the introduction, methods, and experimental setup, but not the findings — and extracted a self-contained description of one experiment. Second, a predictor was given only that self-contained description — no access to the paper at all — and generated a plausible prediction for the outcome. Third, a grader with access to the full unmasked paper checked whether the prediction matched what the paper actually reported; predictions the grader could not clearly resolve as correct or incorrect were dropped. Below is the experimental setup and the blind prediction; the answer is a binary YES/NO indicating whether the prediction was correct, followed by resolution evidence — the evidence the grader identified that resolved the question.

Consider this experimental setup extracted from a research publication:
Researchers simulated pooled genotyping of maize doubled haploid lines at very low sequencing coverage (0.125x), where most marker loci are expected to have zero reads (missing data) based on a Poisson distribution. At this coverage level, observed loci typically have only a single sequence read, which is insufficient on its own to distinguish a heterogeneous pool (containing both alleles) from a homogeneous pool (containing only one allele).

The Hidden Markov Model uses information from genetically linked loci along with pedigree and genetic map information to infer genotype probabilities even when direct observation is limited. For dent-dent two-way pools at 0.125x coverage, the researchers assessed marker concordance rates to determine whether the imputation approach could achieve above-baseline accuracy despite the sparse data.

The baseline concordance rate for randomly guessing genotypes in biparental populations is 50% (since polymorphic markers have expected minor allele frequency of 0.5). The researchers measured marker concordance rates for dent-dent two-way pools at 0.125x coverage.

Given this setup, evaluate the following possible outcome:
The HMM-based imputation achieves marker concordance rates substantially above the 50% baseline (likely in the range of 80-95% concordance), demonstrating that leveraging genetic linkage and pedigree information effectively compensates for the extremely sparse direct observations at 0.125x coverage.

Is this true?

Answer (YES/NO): YES